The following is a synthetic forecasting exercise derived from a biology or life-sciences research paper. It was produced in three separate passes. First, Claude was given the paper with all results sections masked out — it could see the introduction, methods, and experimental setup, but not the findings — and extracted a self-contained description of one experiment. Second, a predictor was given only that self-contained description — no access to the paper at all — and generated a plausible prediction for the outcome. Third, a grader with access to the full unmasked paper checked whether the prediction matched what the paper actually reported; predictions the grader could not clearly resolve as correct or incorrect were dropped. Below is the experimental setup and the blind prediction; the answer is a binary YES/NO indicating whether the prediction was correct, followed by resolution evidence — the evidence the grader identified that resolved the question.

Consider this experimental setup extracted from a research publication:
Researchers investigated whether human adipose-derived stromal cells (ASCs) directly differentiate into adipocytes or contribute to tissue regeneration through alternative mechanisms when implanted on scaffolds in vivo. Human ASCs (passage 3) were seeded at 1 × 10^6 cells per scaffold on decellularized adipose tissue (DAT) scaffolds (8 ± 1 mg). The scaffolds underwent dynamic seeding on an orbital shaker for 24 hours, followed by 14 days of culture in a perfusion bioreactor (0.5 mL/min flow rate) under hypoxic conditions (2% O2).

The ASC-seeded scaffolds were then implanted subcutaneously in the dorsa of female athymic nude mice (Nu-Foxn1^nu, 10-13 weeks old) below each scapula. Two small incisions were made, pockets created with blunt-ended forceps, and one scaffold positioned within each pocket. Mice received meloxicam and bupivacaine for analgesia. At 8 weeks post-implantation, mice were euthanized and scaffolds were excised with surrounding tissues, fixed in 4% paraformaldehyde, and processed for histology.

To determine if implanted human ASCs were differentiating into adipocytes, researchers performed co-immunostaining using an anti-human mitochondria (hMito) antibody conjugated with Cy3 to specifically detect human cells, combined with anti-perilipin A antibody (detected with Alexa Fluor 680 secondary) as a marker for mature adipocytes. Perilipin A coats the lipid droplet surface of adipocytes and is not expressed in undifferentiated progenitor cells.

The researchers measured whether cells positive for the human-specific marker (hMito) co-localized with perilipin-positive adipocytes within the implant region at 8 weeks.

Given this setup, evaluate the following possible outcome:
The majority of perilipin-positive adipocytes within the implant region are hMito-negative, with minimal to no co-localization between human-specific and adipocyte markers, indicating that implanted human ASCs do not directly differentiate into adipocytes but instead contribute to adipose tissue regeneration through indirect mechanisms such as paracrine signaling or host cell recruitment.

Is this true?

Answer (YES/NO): YES